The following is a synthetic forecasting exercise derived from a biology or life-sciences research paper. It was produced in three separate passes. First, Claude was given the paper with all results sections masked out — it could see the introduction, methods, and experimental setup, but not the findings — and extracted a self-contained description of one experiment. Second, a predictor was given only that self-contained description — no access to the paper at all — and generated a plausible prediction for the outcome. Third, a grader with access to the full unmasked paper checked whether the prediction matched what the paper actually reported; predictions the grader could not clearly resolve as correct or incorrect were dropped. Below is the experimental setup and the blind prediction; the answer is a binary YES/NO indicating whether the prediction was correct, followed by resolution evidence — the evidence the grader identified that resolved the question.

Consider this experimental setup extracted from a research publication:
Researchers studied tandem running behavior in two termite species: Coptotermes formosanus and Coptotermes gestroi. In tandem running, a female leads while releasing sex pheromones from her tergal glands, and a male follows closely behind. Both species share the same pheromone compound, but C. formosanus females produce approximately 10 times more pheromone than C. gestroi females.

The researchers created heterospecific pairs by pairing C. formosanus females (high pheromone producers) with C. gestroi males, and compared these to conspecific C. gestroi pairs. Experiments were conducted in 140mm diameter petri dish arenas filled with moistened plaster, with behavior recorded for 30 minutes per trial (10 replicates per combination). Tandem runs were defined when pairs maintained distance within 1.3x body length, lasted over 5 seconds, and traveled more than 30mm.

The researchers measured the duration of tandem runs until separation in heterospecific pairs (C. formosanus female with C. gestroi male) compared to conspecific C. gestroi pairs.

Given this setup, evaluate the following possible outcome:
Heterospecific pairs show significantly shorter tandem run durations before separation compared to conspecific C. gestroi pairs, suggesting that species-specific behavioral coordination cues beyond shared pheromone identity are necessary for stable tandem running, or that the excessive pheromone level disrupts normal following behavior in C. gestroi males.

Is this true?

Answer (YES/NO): NO